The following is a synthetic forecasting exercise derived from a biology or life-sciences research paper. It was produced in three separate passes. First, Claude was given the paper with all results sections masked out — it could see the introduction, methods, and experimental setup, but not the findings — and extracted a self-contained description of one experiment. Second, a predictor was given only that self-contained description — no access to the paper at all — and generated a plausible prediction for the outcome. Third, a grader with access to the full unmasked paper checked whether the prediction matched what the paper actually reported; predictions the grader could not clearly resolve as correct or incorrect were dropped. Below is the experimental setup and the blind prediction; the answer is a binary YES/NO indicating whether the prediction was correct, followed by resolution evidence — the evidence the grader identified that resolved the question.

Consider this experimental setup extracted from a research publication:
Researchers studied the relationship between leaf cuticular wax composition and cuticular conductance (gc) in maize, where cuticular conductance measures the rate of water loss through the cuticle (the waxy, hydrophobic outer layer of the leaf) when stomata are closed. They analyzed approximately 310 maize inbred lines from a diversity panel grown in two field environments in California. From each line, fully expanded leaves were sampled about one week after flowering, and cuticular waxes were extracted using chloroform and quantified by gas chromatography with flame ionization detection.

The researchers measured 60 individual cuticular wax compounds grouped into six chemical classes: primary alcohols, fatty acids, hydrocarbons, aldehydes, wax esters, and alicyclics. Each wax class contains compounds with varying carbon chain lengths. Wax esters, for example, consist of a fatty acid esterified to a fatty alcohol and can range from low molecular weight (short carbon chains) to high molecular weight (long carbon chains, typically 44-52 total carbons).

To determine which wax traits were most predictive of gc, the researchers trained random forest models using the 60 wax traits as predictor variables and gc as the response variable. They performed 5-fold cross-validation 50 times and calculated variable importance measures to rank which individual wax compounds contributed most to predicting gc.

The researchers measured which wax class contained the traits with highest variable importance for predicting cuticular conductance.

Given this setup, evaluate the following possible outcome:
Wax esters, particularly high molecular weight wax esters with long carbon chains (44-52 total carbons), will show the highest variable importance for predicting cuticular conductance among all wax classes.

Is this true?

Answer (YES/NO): NO